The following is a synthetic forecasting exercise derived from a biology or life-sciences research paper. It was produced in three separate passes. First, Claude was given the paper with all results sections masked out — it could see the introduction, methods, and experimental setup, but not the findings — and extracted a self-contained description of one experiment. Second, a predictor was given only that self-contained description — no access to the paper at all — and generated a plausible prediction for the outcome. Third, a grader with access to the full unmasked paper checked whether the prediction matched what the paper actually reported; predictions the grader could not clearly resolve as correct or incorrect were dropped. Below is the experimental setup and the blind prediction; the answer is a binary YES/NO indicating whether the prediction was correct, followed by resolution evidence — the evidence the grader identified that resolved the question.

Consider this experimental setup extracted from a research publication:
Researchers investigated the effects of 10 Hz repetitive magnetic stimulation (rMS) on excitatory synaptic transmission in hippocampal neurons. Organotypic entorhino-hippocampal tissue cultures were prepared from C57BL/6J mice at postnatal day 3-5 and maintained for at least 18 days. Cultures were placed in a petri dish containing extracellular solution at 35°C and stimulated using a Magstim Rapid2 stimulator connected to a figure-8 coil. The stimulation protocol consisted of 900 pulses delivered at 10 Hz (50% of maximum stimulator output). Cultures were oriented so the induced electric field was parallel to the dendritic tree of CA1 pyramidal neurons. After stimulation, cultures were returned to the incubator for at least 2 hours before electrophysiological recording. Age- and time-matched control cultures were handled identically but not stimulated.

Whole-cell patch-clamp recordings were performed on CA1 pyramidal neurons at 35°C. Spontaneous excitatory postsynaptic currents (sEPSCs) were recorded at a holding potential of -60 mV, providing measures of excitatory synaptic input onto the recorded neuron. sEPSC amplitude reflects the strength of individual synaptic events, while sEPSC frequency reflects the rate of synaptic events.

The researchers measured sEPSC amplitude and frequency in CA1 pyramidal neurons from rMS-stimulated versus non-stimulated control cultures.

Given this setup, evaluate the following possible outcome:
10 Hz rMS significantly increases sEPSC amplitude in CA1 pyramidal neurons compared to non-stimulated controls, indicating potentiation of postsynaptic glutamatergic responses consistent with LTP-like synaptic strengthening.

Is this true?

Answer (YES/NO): YES